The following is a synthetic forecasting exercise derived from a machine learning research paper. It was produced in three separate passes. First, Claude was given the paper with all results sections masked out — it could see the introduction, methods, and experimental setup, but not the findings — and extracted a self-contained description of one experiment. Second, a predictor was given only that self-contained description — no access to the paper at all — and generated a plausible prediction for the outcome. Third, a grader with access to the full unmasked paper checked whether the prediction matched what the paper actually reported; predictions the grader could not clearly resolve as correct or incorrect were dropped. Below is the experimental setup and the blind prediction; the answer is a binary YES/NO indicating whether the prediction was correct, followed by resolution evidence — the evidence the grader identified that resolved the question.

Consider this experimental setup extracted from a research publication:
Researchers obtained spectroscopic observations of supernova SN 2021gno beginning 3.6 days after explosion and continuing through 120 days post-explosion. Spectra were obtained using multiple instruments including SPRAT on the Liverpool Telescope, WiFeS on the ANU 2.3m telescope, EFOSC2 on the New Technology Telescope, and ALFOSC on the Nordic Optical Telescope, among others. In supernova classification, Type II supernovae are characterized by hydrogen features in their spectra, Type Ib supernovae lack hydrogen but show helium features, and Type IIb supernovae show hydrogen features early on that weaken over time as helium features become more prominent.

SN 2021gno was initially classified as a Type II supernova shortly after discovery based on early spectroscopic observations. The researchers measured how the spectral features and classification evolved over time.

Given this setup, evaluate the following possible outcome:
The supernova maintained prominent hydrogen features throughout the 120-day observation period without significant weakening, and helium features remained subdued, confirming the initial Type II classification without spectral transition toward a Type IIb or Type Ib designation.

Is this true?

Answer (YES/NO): NO